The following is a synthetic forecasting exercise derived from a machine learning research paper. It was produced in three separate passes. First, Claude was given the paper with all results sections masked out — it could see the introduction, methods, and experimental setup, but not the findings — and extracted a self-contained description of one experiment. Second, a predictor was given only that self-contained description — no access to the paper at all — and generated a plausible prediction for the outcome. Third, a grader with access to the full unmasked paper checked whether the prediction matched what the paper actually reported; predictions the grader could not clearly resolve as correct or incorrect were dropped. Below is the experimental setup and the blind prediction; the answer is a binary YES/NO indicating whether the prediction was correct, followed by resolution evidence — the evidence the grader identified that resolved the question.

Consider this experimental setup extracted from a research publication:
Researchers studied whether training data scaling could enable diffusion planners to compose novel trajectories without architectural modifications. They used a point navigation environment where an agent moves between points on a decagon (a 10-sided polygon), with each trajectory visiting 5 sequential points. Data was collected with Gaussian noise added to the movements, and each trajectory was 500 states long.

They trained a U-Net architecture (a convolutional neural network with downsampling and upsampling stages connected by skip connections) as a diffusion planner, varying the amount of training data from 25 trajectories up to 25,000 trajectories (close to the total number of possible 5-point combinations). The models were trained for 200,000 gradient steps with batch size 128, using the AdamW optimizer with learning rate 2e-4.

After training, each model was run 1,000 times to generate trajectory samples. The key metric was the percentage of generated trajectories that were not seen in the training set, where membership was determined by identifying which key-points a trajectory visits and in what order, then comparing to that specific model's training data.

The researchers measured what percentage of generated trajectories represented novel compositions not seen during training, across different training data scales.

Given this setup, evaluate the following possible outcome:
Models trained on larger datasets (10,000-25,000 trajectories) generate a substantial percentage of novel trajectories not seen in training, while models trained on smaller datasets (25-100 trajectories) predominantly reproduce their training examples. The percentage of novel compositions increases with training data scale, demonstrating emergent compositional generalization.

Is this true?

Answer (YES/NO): YES